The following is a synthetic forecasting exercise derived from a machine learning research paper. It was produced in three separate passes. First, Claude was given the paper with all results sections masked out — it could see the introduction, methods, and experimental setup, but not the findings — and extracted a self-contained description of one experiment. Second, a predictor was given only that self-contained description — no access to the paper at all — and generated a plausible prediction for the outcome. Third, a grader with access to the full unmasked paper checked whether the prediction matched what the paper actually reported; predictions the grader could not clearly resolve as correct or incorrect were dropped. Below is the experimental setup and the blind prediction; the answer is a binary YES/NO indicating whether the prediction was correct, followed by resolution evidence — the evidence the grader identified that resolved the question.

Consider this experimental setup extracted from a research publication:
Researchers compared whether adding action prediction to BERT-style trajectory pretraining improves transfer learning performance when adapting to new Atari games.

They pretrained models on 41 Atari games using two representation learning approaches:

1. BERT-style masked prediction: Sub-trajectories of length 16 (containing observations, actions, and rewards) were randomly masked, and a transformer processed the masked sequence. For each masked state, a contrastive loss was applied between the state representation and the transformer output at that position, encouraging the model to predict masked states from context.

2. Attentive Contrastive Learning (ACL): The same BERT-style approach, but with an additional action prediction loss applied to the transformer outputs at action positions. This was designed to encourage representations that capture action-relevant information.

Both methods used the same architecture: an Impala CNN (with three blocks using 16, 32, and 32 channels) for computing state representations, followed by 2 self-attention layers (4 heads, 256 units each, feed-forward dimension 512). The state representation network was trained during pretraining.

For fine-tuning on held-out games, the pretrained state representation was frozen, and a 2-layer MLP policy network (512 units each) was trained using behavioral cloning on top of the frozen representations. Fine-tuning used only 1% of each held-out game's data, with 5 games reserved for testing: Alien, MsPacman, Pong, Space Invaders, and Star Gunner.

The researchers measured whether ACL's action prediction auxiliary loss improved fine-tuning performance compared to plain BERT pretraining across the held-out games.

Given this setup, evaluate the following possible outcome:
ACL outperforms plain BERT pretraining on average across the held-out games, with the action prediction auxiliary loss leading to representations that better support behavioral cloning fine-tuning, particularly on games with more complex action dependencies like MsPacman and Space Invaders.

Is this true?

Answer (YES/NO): NO